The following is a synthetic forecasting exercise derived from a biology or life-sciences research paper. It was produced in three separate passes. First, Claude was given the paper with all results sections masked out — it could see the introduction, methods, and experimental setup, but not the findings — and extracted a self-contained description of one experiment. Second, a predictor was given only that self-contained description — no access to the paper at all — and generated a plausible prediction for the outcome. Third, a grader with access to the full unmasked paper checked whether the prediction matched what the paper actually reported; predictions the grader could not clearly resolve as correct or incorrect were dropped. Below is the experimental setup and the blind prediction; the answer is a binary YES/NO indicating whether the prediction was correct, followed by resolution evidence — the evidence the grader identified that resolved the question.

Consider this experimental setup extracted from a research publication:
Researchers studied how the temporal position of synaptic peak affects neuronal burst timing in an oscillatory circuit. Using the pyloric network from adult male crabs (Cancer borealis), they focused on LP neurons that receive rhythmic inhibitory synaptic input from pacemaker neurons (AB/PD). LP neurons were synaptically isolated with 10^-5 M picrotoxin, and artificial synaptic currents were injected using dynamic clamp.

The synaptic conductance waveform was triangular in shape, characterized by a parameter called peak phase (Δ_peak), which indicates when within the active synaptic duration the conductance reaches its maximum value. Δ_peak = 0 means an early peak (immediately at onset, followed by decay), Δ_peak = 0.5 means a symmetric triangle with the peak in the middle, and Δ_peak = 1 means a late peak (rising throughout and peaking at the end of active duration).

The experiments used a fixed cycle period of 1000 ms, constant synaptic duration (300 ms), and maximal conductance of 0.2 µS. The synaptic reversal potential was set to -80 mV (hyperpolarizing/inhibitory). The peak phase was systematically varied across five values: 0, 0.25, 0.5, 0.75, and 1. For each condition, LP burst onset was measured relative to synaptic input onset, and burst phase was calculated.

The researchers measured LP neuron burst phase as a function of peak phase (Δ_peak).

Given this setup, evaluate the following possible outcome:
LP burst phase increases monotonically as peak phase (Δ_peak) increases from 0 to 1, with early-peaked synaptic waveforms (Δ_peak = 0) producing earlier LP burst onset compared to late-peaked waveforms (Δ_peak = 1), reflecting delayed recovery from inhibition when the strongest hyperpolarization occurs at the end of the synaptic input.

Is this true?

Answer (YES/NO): YES